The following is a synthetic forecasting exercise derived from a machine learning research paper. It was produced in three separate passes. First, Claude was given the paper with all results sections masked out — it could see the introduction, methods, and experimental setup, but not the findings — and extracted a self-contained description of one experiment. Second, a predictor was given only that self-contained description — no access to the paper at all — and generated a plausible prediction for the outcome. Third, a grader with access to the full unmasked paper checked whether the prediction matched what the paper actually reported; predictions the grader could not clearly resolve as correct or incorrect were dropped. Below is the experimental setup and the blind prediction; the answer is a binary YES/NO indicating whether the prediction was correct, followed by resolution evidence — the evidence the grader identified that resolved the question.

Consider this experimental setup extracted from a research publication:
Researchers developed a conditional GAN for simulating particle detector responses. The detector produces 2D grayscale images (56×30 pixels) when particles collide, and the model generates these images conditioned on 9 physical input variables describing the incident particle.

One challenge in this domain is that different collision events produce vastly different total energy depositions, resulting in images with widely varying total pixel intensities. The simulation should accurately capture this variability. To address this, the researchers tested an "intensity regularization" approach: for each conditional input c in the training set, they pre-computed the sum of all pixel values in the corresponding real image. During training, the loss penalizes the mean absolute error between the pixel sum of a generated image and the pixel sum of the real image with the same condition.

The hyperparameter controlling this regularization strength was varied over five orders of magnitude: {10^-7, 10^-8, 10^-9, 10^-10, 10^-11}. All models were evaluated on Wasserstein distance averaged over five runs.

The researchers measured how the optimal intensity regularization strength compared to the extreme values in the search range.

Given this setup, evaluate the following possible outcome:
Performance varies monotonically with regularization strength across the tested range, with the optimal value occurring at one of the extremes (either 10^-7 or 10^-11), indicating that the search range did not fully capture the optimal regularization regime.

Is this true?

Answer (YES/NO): NO